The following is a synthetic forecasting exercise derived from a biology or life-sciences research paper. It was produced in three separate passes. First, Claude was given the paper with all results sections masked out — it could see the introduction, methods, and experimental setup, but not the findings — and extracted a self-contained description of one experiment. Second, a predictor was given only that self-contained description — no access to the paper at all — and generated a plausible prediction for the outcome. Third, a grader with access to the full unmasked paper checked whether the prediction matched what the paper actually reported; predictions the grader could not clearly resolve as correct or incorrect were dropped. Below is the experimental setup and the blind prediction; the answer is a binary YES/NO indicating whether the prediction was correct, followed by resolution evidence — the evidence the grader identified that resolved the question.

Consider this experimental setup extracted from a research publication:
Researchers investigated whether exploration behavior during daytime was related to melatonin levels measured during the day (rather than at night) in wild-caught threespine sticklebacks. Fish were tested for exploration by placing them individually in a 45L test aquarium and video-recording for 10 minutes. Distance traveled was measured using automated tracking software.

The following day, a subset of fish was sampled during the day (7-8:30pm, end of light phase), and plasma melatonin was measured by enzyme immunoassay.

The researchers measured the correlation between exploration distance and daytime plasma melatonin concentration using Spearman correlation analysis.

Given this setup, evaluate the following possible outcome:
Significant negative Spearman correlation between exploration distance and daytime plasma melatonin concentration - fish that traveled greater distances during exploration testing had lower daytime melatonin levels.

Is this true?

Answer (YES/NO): NO